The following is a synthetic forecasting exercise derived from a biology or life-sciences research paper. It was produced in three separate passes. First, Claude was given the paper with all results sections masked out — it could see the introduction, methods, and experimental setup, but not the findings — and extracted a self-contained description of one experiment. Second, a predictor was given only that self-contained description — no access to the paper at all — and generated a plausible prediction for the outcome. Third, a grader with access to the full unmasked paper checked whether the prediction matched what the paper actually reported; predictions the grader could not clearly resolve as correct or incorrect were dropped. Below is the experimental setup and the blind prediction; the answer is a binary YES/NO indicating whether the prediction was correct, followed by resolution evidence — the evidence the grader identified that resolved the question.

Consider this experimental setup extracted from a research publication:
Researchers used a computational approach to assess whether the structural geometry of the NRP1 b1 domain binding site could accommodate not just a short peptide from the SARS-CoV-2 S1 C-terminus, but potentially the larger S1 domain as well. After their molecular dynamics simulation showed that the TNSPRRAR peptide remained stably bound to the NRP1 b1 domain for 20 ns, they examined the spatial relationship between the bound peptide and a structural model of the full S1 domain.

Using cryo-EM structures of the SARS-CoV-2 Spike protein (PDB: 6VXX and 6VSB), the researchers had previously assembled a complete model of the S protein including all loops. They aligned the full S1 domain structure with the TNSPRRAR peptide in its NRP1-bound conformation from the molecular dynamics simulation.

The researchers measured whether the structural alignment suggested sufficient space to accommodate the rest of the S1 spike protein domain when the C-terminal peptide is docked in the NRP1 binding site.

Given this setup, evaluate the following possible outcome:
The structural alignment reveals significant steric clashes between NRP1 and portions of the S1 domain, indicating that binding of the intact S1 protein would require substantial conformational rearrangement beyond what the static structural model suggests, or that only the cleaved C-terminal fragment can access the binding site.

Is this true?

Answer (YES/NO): NO